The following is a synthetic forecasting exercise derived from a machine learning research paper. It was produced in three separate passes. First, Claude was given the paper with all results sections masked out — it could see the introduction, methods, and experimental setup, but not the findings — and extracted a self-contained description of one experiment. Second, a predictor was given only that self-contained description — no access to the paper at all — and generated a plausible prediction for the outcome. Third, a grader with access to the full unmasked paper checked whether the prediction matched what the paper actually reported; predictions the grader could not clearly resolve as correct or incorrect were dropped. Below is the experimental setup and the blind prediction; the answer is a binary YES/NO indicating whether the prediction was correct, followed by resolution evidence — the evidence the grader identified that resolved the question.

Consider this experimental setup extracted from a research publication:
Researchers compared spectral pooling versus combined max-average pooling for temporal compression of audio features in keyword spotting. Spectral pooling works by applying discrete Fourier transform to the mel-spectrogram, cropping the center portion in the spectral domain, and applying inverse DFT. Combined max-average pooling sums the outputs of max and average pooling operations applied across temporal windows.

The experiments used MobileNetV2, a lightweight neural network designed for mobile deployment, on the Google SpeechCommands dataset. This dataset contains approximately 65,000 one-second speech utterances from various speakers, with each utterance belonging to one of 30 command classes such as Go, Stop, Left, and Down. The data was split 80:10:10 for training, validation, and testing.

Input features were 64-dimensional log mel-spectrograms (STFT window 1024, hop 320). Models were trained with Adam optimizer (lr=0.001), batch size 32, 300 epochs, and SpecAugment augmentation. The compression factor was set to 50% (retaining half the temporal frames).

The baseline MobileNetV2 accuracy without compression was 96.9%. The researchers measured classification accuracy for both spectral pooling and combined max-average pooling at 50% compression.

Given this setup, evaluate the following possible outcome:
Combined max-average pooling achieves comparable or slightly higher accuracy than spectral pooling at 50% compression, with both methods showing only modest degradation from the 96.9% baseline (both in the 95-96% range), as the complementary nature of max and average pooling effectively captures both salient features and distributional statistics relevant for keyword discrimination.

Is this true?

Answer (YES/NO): YES